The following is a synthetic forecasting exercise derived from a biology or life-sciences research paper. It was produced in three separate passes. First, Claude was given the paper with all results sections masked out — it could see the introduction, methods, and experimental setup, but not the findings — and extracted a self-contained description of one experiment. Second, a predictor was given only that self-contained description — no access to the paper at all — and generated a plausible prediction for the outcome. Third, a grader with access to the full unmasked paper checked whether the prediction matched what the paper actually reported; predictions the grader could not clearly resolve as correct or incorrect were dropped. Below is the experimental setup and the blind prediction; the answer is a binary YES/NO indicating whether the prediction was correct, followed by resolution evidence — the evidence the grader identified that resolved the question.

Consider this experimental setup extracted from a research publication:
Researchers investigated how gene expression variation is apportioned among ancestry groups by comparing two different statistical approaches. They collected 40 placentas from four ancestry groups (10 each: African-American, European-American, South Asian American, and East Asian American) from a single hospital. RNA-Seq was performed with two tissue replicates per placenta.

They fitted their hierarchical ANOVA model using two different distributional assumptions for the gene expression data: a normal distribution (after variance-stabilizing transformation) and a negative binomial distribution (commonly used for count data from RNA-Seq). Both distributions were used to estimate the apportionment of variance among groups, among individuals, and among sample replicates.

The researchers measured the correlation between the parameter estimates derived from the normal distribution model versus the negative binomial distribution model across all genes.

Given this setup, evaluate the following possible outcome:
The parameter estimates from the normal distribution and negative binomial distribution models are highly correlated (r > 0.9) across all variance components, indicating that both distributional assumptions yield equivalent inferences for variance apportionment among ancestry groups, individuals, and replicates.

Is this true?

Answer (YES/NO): YES